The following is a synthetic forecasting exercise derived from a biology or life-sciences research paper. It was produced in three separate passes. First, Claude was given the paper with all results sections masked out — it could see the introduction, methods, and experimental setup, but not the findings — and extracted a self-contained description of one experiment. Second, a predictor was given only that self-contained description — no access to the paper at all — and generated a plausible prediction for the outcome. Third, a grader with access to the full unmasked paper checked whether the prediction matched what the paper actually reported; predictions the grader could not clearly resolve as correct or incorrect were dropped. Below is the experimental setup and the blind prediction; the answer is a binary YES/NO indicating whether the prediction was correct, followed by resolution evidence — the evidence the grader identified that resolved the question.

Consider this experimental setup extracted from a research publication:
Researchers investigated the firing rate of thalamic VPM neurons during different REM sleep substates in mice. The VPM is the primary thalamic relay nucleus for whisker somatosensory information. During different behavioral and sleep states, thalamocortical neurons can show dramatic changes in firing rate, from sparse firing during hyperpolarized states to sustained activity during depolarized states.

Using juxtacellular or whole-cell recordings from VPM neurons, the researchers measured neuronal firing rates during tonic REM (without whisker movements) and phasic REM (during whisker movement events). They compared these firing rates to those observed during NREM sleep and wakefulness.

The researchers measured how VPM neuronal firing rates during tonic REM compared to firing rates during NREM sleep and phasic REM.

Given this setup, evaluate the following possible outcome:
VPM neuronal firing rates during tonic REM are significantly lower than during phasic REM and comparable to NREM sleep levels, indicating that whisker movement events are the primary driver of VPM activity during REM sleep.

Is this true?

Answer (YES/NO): NO